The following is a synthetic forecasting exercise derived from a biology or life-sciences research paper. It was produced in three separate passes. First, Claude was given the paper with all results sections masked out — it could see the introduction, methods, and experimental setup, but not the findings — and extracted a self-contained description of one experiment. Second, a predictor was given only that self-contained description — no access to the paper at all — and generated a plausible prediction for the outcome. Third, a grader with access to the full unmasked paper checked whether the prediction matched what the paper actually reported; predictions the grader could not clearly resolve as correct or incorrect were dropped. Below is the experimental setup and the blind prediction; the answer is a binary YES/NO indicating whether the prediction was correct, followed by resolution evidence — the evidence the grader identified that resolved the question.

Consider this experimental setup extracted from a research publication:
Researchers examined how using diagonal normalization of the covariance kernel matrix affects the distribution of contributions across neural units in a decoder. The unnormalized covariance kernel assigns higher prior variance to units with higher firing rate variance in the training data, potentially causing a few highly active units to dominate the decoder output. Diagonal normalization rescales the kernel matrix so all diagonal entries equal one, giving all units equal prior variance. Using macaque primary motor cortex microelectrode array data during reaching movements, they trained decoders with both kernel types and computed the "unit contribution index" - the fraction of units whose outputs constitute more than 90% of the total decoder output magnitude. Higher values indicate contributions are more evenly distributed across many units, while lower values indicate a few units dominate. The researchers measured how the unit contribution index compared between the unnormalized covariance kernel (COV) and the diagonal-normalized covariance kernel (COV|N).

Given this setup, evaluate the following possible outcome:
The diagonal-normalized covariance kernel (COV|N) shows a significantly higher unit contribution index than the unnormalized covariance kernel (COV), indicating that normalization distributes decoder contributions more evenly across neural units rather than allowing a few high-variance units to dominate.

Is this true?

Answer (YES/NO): YES